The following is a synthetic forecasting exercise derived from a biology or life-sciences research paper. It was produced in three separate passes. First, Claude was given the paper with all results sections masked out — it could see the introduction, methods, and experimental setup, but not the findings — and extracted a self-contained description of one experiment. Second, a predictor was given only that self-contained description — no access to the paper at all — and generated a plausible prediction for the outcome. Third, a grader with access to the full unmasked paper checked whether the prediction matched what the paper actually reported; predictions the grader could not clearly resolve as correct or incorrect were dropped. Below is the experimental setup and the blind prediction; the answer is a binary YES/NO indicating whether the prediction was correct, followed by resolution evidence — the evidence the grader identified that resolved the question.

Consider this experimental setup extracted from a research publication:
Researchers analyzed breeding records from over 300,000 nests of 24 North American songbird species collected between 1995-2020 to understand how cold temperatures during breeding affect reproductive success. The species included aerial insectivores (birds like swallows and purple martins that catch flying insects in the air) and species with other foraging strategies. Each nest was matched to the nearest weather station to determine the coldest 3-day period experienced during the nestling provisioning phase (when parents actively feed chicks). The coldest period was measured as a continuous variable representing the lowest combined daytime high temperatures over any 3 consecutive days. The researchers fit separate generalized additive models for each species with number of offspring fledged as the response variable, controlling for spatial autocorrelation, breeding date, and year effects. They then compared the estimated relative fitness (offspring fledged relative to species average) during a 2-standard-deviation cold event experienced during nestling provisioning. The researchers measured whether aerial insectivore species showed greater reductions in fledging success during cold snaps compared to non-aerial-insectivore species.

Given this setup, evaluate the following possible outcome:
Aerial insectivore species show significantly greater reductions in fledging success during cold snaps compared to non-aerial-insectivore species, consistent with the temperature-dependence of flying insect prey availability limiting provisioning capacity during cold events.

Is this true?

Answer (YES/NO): NO